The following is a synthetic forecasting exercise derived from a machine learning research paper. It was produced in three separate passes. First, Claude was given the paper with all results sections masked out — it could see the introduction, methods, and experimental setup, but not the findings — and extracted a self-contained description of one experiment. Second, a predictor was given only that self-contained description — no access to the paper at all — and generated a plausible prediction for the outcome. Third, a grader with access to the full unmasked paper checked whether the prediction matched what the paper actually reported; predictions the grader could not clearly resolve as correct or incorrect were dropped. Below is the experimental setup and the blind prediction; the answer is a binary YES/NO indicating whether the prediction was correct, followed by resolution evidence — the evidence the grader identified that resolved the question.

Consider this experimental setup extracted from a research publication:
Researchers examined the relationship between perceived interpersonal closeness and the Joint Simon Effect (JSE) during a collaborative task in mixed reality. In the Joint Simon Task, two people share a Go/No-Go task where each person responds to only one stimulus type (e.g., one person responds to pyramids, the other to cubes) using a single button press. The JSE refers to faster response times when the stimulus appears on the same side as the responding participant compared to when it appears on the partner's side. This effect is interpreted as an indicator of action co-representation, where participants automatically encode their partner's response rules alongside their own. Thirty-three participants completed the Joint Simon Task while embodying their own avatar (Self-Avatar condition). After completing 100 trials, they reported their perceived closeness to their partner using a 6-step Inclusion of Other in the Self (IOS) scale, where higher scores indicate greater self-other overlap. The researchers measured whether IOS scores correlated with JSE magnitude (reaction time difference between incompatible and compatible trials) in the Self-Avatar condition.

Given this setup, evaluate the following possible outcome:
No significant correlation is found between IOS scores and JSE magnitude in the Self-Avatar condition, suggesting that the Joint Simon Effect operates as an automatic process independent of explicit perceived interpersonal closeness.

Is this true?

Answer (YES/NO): NO